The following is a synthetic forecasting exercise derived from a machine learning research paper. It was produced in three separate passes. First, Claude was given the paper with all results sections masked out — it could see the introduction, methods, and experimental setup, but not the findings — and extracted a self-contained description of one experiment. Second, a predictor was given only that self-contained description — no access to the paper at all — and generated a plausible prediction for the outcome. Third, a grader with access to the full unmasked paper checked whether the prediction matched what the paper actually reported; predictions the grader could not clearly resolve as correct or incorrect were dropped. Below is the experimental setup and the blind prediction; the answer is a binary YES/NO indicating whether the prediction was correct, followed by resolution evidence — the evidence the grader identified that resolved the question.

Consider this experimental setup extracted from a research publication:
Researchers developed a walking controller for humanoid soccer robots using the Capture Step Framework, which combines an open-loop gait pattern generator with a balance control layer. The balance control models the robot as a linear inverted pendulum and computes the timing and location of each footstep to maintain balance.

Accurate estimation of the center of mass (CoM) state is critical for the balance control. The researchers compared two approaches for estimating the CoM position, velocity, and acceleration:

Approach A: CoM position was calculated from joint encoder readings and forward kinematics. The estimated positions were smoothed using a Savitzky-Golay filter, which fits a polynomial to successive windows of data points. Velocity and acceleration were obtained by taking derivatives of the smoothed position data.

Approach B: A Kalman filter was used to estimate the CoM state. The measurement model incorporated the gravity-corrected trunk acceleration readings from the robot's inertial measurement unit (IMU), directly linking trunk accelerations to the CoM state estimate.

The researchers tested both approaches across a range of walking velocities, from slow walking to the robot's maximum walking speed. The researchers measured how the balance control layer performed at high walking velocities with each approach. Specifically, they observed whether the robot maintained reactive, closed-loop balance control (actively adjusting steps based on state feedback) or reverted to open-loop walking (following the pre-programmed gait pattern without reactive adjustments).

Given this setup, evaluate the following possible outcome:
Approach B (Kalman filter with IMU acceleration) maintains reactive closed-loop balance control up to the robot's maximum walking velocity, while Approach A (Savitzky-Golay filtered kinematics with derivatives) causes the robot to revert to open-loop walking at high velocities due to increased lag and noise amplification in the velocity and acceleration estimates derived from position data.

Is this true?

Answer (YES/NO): NO